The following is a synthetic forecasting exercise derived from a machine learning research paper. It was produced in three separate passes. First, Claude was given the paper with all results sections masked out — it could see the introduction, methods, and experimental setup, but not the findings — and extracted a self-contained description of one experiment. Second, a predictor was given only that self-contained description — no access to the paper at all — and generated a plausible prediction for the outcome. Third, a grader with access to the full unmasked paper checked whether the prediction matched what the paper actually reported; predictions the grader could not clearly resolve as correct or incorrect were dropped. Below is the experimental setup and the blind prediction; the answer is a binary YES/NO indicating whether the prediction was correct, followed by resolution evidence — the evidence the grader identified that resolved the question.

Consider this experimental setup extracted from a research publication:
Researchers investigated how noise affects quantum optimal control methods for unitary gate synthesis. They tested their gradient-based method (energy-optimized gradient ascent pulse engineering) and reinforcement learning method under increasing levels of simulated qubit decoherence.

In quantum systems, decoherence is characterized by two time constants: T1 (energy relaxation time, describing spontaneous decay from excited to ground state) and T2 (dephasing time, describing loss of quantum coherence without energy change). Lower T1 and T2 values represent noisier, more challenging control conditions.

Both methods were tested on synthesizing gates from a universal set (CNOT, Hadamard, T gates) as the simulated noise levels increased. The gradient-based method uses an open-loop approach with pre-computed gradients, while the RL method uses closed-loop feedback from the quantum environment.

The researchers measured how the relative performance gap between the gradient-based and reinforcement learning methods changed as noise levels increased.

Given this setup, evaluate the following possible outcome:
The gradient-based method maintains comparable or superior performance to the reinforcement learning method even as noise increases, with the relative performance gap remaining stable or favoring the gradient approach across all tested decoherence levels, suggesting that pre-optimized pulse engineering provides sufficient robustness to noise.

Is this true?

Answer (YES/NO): YES